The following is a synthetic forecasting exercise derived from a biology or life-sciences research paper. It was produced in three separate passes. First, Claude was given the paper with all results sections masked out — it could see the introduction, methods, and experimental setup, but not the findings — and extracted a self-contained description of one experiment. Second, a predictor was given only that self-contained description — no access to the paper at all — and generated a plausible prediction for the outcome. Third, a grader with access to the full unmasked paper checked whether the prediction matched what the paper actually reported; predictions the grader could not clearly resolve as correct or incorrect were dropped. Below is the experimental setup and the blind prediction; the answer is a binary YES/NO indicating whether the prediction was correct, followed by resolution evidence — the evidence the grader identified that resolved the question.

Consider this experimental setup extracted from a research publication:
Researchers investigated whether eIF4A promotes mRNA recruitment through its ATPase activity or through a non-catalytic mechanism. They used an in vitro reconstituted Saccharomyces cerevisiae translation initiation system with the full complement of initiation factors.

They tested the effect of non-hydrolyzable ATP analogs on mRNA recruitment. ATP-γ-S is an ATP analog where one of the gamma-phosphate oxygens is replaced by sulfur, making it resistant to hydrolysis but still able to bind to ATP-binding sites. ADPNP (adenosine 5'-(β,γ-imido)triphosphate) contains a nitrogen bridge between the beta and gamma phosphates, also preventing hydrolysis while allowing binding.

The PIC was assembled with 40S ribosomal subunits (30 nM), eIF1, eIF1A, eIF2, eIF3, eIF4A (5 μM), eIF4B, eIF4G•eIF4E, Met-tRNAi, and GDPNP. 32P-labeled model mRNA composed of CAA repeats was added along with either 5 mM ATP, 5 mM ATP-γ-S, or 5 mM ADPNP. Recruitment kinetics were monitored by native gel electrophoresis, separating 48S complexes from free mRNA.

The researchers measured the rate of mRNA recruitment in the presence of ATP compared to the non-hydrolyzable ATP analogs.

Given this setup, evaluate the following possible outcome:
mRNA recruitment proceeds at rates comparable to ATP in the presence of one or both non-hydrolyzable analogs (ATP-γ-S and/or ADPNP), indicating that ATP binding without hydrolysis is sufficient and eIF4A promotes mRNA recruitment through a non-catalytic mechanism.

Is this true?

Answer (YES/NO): NO